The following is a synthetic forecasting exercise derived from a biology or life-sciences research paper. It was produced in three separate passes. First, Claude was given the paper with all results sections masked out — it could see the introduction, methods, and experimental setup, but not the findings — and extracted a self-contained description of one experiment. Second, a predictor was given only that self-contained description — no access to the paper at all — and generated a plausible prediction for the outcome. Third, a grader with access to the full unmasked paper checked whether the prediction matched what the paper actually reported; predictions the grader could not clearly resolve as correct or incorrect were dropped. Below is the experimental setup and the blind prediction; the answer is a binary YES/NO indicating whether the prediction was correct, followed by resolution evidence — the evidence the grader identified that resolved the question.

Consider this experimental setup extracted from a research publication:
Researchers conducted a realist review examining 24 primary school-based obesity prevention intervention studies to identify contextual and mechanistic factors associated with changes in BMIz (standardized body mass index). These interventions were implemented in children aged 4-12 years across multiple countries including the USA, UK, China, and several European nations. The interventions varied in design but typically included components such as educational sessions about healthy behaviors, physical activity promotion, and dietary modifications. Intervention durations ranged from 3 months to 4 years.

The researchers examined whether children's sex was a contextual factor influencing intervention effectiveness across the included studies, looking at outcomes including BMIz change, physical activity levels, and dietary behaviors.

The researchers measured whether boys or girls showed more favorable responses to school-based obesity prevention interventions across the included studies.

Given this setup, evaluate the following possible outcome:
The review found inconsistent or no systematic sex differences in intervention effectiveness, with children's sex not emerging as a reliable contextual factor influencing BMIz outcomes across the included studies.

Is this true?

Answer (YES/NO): NO